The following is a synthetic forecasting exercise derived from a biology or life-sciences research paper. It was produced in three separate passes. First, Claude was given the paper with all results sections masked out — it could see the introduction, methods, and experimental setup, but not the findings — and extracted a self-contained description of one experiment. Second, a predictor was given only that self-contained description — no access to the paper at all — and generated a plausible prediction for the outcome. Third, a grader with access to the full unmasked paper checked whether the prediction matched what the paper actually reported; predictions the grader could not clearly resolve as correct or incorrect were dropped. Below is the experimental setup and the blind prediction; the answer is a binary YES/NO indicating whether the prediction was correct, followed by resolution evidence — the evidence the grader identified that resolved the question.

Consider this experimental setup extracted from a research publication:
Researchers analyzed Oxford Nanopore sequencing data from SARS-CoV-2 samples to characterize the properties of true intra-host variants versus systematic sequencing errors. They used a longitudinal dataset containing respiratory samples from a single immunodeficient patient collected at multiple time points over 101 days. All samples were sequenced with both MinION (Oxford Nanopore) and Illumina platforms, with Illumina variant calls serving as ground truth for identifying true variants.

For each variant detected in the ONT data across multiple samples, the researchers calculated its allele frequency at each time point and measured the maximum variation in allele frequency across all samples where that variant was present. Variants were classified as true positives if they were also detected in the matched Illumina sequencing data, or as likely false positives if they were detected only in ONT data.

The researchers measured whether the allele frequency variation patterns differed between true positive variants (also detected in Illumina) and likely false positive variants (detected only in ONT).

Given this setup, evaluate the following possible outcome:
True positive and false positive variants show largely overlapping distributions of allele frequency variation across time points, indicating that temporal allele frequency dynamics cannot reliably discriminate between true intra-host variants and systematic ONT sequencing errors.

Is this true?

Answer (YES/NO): NO